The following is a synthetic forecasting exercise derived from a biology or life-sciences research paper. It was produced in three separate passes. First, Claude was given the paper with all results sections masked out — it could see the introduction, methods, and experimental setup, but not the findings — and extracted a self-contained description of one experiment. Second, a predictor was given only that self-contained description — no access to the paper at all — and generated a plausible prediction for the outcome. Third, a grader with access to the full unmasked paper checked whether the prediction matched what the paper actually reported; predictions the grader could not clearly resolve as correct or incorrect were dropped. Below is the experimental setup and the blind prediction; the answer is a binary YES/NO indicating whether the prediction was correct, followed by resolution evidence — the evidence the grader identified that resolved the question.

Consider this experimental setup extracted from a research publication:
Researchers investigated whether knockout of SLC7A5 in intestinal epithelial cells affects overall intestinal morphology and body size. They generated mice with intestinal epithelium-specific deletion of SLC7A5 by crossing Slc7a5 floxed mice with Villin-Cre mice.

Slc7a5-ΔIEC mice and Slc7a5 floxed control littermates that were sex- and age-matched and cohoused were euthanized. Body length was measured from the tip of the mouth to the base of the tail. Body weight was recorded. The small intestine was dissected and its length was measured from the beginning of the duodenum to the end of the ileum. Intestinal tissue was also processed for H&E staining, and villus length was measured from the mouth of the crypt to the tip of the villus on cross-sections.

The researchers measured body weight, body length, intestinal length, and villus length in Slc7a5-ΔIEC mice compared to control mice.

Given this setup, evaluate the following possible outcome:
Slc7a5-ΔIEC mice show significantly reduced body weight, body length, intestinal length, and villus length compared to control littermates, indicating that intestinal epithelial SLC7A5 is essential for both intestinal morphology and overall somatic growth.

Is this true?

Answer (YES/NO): NO